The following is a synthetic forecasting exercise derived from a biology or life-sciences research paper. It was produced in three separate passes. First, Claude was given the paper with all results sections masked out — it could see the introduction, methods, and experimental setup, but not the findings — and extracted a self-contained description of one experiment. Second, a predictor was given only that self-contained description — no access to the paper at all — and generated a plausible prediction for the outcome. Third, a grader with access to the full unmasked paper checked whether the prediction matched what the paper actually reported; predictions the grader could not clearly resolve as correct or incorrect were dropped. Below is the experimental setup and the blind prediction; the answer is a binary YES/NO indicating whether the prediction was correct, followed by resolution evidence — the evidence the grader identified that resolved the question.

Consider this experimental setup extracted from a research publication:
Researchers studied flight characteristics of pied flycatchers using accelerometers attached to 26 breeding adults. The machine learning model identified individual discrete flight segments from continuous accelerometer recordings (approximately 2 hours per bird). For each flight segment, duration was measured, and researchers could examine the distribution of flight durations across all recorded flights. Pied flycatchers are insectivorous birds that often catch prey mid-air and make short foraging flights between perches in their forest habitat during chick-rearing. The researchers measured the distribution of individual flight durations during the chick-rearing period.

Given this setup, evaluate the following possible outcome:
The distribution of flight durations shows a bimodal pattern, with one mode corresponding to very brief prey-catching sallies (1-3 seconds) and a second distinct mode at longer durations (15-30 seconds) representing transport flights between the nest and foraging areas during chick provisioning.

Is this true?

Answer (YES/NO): NO